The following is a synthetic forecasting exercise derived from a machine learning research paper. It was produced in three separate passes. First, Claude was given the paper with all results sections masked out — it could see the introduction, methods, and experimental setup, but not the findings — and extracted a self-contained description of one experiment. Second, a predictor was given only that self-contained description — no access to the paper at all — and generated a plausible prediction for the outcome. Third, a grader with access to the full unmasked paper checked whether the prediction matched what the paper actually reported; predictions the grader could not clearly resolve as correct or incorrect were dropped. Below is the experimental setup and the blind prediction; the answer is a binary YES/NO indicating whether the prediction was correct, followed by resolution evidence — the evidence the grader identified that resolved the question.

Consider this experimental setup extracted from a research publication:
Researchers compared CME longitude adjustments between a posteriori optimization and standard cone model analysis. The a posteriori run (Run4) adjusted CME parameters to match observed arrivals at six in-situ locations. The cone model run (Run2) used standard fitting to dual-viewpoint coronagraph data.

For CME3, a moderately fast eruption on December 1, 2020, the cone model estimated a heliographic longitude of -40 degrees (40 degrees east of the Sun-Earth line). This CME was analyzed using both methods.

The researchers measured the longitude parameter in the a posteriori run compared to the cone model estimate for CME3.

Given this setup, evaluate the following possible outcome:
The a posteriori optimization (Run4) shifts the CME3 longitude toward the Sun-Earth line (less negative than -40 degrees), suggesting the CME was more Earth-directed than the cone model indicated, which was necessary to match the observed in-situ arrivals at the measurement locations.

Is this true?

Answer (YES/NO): NO